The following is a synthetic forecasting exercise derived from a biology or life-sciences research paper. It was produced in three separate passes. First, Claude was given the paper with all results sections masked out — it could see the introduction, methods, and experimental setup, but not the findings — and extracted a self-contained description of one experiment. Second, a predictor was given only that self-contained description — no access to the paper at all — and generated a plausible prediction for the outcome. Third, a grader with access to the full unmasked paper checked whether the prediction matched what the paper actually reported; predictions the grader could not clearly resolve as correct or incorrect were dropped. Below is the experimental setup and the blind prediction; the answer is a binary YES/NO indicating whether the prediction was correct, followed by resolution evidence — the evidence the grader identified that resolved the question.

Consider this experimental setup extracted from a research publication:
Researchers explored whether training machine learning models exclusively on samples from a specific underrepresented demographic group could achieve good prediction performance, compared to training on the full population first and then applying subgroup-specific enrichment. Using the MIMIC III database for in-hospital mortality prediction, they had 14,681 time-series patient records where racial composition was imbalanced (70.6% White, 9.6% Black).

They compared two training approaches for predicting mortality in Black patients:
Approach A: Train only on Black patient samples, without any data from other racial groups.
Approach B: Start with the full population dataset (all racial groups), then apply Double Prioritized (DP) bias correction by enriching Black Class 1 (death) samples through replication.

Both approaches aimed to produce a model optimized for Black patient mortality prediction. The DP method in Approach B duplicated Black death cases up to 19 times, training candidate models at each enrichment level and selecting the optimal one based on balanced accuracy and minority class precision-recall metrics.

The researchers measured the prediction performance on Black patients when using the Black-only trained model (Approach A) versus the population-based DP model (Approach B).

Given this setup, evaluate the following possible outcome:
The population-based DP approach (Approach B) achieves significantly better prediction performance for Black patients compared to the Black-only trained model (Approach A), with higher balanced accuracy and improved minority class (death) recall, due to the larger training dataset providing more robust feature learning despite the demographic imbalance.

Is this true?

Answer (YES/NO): YES